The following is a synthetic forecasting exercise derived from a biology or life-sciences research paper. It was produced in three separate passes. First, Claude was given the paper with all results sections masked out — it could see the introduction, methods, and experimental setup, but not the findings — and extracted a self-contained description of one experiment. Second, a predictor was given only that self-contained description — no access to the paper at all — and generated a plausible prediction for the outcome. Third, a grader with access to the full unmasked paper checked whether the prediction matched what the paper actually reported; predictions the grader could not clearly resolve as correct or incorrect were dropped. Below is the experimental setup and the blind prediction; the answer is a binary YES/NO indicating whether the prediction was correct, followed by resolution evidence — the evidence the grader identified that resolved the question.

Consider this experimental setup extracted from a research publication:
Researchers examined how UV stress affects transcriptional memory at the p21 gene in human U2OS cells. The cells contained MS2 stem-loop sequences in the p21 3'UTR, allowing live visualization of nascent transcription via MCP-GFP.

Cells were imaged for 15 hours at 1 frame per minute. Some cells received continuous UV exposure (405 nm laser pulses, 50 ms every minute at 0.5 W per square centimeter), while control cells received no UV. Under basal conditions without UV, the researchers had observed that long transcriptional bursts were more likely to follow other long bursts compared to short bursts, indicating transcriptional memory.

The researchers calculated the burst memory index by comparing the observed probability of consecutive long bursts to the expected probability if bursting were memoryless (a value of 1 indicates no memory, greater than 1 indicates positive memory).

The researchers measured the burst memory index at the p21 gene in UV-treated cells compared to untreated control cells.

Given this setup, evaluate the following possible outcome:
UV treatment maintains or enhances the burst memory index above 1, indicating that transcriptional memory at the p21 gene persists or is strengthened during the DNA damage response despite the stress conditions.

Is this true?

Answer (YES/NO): NO